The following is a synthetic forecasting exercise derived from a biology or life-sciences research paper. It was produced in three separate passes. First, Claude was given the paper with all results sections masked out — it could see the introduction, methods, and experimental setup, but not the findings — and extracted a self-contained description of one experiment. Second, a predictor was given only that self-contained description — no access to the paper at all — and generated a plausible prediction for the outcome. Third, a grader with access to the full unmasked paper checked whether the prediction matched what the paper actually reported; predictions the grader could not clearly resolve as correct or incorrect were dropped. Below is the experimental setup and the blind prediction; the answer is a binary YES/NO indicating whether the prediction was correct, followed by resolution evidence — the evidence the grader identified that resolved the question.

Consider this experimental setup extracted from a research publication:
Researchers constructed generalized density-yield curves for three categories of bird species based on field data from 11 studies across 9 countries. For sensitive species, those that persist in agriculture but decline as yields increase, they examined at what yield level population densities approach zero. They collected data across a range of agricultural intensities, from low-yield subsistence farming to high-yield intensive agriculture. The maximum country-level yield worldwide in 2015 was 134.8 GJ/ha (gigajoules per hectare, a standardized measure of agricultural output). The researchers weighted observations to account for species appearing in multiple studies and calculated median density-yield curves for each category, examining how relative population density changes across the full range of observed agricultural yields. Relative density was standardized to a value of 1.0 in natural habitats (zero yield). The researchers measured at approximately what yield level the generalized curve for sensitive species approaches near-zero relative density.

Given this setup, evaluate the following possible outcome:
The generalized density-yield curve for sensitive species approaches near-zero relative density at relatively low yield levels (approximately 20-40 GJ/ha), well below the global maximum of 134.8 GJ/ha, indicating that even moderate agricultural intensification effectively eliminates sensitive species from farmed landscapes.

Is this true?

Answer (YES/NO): NO